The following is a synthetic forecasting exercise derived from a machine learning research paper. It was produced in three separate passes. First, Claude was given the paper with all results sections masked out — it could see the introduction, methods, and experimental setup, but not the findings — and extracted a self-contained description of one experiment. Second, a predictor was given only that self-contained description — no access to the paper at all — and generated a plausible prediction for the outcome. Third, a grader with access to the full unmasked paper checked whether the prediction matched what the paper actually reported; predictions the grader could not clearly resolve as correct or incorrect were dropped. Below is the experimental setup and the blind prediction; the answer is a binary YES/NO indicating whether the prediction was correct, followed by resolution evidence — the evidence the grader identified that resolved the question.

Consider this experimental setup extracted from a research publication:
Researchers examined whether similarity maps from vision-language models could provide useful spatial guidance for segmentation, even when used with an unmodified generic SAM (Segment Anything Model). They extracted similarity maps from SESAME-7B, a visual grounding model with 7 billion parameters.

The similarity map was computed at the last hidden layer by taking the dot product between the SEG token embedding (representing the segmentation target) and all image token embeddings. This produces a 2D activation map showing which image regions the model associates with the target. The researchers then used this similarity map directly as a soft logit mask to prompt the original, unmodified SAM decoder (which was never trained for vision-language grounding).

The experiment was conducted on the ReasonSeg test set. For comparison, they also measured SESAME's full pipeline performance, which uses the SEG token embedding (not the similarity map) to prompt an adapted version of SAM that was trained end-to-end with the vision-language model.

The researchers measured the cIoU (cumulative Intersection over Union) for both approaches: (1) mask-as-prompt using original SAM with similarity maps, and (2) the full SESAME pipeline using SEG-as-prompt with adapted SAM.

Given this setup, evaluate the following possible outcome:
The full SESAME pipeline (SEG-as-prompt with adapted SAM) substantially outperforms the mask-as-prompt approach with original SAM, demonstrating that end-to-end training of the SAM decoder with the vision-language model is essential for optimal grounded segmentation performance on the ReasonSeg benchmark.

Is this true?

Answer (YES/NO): YES